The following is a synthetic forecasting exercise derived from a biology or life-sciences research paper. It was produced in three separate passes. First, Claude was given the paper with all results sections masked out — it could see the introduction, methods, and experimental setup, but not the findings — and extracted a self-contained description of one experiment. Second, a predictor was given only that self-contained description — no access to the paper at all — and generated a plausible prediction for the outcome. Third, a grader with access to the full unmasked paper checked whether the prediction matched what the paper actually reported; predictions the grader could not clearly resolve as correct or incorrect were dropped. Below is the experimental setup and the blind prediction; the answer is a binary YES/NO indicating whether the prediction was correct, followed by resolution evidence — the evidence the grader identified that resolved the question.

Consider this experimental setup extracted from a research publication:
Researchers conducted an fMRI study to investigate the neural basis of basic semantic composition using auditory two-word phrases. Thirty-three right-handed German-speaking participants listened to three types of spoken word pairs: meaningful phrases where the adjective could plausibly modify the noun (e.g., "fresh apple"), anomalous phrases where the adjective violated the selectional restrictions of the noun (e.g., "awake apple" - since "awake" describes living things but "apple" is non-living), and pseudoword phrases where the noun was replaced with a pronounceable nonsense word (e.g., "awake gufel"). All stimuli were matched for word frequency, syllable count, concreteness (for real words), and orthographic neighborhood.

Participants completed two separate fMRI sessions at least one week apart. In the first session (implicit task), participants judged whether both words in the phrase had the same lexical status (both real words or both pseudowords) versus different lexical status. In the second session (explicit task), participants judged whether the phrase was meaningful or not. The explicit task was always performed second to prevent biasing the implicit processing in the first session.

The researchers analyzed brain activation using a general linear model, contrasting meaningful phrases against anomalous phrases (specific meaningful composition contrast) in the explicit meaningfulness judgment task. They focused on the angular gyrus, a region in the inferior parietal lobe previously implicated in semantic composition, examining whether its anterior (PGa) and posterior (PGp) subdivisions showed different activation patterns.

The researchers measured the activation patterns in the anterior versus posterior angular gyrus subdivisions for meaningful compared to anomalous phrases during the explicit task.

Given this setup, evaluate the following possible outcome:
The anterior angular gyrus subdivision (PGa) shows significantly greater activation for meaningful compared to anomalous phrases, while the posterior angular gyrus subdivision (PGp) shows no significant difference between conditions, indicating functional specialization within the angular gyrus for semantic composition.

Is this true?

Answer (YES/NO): YES